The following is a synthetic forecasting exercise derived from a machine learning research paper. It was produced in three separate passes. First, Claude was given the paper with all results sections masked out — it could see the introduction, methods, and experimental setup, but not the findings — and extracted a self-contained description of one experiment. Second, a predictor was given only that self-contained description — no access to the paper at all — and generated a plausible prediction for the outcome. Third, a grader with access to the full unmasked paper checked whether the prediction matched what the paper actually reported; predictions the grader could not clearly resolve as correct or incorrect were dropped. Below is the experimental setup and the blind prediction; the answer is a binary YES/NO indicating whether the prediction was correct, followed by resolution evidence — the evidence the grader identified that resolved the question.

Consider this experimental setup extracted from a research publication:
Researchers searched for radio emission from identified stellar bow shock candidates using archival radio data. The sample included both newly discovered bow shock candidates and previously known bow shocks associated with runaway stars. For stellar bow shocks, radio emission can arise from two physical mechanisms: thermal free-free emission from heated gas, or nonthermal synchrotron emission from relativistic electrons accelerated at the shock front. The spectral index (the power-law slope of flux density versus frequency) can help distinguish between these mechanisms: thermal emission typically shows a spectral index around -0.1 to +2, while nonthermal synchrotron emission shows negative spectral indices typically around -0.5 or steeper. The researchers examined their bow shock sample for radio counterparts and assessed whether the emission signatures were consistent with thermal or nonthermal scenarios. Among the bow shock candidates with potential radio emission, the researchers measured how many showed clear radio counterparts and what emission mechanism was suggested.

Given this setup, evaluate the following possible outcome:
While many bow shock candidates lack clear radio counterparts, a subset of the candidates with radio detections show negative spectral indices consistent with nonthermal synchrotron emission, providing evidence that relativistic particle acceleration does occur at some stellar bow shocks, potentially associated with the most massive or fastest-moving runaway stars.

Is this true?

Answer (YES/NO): NO